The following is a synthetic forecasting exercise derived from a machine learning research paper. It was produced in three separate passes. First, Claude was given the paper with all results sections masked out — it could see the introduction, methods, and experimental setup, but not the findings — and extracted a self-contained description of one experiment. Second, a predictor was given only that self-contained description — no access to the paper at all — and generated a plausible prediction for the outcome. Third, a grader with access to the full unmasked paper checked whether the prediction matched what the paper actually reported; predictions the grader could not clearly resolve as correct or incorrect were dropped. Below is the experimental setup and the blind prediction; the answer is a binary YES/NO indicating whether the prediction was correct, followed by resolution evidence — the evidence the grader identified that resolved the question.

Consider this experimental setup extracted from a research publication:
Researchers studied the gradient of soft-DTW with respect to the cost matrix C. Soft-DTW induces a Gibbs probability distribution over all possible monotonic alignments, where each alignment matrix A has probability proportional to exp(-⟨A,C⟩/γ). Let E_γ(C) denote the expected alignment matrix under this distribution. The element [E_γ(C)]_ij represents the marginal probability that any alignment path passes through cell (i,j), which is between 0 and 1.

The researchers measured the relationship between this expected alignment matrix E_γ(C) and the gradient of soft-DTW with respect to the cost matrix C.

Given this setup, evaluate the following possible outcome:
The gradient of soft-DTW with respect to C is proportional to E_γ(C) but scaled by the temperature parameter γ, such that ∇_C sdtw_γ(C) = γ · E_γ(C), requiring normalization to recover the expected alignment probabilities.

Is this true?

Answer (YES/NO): NO